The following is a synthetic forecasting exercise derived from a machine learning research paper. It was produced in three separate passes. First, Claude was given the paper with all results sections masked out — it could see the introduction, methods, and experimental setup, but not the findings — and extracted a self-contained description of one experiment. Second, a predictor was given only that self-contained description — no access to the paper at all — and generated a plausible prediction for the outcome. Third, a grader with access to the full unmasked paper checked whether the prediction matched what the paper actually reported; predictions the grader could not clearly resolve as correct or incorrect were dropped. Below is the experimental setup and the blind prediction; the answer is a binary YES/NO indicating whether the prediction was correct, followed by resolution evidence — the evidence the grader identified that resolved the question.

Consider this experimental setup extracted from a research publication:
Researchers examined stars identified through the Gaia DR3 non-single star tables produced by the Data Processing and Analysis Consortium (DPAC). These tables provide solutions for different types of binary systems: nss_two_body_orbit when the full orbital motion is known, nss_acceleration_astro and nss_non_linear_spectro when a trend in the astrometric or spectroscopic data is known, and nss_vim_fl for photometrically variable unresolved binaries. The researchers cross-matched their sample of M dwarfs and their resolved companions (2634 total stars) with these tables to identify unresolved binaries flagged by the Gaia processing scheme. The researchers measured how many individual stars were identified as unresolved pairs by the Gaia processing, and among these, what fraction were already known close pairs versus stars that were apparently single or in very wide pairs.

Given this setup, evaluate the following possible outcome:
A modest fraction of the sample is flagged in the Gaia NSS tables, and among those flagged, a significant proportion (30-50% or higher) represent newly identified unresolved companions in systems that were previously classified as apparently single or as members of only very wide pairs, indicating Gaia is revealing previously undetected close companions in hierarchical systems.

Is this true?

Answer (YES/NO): YES